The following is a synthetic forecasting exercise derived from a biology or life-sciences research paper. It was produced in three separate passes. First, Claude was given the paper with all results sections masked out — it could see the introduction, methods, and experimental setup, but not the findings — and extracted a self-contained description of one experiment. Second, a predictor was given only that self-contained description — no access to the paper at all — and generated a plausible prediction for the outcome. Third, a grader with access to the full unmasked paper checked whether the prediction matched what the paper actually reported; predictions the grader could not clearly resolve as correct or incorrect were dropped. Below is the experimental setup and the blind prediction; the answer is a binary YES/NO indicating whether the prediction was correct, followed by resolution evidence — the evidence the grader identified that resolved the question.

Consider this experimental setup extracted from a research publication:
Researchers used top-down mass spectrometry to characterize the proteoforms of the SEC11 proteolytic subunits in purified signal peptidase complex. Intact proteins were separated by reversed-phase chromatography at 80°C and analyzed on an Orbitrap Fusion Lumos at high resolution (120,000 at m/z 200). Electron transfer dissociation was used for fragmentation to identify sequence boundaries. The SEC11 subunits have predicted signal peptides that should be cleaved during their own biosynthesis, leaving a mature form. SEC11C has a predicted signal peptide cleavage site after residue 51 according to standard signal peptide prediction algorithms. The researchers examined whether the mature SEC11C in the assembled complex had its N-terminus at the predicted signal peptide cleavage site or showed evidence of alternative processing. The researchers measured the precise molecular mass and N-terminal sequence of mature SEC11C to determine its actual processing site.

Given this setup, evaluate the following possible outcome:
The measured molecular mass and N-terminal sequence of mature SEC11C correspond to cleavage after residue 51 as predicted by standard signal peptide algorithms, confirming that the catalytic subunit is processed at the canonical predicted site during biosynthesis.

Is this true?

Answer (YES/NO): NO